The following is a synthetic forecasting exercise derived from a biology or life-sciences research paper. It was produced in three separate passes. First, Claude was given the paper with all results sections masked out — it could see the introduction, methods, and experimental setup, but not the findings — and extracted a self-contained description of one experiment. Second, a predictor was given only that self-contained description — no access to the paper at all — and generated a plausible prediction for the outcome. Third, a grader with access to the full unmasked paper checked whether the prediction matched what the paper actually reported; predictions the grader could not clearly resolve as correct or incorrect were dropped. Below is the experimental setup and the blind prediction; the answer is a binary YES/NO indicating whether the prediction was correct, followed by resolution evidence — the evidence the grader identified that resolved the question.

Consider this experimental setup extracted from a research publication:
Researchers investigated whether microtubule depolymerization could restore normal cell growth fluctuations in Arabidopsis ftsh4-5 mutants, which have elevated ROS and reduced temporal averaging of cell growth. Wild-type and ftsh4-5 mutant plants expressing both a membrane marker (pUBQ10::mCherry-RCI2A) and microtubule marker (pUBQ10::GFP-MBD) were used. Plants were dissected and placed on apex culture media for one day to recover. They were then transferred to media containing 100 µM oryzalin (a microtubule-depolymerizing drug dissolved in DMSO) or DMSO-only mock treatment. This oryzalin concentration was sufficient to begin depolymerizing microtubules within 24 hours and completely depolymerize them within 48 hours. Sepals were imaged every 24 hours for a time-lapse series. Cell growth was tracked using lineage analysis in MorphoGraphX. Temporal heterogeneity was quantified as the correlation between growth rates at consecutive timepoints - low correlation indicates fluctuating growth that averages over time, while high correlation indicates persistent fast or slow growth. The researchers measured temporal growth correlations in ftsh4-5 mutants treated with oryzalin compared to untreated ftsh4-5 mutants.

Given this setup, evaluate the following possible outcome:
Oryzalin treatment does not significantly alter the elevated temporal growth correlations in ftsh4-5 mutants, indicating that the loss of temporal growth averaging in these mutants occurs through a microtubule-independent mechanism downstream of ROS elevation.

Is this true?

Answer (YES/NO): NO